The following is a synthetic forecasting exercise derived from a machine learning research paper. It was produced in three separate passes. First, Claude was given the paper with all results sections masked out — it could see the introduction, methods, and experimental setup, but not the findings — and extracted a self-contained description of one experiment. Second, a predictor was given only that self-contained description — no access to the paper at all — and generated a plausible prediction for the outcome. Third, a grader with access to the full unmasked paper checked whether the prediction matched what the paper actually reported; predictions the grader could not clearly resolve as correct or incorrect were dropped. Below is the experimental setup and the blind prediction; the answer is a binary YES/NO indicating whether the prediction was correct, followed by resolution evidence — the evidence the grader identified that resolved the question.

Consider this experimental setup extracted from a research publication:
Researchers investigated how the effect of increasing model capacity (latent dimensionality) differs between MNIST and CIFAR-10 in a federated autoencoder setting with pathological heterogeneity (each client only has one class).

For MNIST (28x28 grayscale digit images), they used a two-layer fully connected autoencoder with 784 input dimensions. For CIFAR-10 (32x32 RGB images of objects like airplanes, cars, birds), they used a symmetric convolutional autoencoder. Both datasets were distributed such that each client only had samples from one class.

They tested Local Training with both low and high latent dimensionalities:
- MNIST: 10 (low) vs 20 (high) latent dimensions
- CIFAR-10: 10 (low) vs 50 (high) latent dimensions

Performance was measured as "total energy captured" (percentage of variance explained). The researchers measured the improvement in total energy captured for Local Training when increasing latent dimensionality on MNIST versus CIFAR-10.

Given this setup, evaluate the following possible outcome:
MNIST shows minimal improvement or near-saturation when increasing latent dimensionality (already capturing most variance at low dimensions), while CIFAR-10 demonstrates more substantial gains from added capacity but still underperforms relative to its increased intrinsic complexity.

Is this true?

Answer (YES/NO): NO